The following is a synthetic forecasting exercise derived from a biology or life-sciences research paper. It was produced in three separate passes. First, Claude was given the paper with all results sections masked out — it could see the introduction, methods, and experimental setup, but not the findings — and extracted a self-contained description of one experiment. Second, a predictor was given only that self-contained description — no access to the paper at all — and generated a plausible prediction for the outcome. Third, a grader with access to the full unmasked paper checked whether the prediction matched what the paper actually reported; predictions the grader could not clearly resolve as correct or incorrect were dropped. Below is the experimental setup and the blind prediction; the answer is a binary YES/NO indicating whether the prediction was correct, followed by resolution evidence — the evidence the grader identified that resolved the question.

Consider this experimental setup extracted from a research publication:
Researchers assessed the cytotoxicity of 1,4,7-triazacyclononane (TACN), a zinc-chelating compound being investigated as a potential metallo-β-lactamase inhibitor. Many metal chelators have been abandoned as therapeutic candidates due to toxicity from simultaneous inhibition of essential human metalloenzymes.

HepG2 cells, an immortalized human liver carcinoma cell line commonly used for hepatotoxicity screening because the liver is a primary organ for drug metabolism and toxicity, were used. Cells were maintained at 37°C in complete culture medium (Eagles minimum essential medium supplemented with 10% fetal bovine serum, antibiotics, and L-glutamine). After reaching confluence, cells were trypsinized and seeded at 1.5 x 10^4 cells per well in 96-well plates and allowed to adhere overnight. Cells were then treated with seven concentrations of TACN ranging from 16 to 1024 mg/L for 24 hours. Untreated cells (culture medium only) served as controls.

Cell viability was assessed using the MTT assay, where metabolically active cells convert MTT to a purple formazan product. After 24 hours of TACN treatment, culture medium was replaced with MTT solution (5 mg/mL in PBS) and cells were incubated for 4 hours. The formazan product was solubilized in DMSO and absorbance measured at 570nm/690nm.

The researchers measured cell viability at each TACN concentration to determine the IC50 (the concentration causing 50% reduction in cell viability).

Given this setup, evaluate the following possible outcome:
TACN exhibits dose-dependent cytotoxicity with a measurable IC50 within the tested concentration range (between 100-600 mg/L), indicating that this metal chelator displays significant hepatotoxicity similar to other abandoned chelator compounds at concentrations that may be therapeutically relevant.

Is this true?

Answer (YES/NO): NO